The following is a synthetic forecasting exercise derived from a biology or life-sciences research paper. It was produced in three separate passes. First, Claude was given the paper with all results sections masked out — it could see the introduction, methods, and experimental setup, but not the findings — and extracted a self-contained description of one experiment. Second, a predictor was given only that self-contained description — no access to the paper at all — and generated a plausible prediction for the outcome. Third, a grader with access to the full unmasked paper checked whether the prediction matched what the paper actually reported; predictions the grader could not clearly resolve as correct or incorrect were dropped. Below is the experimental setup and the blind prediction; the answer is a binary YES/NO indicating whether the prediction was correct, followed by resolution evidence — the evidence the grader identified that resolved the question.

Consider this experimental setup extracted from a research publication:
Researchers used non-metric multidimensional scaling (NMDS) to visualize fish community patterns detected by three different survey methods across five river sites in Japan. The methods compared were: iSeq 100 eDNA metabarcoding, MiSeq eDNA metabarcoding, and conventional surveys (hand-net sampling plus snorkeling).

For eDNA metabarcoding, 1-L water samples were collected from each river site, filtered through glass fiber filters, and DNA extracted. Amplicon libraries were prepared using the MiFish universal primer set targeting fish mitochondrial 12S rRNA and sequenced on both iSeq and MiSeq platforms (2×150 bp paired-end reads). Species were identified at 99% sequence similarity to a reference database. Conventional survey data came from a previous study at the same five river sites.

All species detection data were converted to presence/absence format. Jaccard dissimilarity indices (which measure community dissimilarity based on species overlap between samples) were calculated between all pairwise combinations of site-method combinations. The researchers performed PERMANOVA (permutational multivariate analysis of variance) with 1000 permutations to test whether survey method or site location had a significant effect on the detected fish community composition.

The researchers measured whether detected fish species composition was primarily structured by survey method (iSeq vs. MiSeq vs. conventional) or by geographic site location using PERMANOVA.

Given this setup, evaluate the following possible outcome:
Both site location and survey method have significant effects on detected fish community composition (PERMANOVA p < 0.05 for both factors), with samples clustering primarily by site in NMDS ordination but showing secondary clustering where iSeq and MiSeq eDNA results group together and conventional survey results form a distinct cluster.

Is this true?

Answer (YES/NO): NO